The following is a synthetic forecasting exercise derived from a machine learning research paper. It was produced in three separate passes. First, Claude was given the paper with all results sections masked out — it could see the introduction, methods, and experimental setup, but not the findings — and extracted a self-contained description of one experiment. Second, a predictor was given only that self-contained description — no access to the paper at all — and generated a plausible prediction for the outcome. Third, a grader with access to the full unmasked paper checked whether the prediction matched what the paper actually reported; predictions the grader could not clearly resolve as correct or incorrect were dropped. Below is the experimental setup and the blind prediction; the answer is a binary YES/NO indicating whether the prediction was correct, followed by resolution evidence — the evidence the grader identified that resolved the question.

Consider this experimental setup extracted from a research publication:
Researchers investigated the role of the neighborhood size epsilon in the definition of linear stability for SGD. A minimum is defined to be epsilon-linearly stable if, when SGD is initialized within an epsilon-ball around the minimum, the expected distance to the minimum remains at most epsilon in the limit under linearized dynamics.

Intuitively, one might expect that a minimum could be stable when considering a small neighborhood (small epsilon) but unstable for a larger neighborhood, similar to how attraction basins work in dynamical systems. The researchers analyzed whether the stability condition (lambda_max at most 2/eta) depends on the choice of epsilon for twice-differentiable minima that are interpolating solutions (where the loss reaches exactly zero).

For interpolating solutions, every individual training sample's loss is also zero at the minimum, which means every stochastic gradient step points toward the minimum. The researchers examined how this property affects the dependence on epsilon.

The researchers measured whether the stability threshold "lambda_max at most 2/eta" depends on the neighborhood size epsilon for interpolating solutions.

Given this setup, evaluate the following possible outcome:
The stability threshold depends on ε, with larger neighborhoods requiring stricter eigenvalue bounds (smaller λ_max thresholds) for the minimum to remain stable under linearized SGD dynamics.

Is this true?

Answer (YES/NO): NO